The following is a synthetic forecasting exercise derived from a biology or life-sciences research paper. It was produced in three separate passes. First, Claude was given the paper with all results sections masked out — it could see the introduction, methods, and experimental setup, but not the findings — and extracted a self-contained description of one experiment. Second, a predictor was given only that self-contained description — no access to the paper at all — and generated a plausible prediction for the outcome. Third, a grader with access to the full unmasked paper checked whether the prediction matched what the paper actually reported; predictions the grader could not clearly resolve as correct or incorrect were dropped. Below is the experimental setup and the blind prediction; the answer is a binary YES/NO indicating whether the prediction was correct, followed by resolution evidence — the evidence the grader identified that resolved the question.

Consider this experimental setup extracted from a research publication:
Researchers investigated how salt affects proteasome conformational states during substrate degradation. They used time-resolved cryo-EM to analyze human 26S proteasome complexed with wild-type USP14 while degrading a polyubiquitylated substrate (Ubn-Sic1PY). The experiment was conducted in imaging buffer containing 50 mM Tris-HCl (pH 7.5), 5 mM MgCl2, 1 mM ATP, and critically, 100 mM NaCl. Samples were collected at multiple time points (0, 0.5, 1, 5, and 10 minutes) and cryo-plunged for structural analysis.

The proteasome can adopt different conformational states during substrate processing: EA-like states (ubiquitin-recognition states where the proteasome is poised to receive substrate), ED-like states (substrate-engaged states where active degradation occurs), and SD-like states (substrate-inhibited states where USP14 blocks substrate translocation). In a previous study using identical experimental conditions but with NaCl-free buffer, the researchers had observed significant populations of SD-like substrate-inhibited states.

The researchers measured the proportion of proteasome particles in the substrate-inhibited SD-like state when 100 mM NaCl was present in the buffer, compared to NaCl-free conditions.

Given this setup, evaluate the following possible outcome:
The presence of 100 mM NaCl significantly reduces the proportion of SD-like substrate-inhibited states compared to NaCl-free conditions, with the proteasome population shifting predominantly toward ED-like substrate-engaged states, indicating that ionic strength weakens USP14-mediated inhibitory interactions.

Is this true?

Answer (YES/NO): YES